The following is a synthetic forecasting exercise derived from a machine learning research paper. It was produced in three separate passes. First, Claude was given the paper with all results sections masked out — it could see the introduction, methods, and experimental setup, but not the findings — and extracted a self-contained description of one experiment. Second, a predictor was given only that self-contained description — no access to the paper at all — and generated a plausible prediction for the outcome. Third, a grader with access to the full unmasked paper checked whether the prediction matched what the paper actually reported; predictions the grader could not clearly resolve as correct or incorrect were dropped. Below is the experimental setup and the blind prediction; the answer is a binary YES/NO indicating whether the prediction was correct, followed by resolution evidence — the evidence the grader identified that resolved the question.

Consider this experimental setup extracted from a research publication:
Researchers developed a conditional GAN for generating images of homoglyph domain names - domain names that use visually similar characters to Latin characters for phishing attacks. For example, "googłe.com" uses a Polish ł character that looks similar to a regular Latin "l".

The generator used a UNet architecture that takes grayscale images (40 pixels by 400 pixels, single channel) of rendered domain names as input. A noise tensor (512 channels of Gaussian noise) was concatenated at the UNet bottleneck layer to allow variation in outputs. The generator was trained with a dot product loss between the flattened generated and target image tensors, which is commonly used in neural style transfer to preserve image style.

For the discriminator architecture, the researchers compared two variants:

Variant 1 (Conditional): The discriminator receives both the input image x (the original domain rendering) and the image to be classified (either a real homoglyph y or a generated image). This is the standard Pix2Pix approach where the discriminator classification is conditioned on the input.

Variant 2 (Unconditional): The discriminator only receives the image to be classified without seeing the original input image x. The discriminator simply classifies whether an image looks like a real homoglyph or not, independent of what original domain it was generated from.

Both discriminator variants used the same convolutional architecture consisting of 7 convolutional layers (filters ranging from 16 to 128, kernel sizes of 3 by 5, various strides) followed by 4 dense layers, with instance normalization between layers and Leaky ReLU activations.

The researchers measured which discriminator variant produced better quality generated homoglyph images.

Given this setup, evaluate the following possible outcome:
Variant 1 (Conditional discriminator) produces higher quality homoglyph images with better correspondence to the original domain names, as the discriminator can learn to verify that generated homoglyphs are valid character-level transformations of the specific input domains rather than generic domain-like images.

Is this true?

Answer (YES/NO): NO